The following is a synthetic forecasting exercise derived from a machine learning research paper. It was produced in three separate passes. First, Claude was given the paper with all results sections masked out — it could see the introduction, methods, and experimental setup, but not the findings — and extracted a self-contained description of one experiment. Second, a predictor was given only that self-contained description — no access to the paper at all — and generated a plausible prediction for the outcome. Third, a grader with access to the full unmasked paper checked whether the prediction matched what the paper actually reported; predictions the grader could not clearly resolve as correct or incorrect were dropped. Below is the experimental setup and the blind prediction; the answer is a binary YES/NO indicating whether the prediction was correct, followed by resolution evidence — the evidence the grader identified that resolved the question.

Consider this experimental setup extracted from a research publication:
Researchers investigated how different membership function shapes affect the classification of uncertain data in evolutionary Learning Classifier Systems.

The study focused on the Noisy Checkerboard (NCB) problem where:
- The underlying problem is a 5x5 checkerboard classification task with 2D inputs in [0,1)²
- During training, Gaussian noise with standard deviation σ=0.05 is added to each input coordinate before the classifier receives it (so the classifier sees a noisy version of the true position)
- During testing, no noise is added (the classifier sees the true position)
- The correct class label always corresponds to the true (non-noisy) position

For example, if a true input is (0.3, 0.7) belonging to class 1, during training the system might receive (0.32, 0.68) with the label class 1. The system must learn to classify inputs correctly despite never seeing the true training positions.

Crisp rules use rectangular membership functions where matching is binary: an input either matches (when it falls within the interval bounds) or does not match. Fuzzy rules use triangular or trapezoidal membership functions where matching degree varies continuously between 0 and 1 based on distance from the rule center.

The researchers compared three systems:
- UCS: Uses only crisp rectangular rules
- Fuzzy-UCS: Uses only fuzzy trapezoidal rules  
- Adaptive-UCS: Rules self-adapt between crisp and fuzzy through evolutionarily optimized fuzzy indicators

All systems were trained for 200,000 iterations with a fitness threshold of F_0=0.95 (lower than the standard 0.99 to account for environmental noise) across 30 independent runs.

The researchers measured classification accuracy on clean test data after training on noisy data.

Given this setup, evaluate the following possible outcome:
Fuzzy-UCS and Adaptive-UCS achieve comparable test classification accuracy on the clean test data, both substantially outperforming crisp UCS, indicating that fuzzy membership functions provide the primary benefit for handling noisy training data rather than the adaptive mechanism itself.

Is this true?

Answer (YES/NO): NO